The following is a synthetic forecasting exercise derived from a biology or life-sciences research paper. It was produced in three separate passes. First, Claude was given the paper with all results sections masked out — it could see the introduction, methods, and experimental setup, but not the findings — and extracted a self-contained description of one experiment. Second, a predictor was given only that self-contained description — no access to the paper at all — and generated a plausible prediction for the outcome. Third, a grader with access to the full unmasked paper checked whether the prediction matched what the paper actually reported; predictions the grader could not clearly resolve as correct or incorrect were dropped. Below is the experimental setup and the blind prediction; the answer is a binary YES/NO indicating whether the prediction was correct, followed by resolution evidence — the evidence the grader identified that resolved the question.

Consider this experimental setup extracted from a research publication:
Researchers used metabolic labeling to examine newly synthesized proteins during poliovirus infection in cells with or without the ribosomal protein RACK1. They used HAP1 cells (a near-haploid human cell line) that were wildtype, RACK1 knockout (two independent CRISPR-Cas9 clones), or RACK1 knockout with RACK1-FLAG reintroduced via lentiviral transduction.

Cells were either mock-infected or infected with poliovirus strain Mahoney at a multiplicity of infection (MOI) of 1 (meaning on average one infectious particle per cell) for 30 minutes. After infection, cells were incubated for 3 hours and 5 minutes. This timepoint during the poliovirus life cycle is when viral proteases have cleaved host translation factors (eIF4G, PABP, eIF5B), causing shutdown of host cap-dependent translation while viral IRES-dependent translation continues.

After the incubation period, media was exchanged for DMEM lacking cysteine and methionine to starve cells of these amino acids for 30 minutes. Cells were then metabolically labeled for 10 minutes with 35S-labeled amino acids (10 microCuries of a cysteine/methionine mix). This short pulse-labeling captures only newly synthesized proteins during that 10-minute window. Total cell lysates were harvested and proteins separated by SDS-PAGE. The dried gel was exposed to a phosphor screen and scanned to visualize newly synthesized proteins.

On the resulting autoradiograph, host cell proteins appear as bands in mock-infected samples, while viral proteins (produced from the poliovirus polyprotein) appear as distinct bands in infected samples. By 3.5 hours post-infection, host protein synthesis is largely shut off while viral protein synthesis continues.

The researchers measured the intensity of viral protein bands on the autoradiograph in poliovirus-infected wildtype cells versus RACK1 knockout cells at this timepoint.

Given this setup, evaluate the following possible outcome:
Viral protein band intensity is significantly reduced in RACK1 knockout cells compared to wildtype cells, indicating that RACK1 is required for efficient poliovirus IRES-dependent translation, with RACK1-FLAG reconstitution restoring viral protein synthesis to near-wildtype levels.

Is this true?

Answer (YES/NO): YES